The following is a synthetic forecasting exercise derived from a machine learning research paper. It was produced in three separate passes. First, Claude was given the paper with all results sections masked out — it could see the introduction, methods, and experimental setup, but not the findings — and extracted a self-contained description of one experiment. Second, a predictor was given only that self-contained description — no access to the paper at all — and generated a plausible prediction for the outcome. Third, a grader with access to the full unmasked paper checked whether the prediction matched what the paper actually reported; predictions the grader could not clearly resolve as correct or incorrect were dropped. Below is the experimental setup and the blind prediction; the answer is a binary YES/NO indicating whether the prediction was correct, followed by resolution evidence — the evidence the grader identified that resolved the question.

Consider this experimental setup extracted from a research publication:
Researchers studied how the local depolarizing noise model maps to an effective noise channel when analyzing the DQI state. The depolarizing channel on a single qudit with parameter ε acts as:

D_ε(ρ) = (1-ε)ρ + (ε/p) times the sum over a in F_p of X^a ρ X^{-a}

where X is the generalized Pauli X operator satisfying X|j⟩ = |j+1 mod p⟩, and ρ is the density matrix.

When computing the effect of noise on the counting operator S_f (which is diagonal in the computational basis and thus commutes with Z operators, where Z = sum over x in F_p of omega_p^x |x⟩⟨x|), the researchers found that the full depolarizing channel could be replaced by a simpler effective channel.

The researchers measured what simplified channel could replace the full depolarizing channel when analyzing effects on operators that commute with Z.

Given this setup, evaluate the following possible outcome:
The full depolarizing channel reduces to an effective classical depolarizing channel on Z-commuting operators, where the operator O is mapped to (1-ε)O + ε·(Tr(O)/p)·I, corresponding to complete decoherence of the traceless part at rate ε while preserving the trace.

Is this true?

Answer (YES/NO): NO